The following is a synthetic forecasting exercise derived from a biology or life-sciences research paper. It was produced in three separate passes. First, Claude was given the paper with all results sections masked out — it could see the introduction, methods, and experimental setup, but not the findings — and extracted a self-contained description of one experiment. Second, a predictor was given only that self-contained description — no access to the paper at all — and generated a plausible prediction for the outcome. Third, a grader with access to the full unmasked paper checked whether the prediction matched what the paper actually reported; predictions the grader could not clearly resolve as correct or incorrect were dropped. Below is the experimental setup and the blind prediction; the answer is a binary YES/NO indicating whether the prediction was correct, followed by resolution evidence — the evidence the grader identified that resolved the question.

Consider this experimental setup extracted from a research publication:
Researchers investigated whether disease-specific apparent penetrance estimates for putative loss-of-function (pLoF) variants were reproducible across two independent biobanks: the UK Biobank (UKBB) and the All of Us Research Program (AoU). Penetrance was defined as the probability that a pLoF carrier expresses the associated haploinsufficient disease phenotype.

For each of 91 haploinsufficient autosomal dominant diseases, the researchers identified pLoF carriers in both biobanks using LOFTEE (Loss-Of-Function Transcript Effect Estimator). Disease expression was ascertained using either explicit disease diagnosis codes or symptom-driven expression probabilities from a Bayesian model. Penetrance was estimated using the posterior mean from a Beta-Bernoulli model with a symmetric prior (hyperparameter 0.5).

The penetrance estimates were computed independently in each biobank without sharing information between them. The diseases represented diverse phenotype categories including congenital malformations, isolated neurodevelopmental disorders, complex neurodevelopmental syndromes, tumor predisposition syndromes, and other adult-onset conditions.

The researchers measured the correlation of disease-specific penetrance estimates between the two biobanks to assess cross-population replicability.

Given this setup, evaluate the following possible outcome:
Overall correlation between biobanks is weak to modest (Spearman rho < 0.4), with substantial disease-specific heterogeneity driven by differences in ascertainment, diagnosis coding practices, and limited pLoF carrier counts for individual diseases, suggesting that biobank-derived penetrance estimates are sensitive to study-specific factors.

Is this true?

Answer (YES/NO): NO